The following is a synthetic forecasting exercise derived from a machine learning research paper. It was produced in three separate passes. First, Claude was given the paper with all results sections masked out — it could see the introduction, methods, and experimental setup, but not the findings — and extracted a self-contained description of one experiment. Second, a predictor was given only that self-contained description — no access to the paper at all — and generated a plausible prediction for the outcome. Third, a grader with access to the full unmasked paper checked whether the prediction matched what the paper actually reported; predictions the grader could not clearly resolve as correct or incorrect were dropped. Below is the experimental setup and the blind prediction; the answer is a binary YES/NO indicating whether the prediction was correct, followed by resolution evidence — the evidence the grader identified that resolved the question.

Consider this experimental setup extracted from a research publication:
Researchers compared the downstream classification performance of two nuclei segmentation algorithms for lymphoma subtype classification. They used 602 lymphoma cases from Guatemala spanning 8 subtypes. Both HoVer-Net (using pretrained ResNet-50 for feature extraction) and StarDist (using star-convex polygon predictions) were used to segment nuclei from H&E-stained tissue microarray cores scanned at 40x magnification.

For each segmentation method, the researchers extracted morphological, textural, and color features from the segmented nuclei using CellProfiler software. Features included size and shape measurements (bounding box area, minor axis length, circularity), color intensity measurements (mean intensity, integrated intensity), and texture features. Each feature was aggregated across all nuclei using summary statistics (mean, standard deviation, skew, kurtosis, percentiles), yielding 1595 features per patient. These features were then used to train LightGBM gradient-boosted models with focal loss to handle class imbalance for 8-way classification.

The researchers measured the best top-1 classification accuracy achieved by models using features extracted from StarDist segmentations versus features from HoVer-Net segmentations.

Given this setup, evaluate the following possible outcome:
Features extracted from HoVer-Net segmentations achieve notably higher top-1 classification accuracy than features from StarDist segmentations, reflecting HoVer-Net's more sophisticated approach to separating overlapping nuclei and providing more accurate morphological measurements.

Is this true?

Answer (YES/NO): NO